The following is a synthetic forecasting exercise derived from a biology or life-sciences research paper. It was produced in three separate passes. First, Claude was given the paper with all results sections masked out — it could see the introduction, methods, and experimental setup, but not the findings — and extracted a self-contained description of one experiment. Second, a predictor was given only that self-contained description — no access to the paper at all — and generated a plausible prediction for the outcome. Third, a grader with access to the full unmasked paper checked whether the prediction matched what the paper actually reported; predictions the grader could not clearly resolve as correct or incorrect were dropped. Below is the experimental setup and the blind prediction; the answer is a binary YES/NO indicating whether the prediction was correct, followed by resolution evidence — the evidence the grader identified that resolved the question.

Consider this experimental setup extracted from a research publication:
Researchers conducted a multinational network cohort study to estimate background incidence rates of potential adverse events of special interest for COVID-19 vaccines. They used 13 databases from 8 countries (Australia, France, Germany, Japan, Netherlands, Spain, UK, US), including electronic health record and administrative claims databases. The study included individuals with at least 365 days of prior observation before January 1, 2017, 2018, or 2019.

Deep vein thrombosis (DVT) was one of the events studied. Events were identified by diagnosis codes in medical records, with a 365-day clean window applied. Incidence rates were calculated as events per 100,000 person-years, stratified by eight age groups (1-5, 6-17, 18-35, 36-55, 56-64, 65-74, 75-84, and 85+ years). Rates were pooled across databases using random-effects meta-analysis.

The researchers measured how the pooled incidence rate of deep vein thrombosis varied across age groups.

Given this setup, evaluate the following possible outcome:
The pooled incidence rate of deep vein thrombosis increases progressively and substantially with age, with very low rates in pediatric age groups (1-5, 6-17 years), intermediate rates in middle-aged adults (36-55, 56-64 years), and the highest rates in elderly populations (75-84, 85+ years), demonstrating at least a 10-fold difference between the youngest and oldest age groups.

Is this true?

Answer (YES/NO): YES